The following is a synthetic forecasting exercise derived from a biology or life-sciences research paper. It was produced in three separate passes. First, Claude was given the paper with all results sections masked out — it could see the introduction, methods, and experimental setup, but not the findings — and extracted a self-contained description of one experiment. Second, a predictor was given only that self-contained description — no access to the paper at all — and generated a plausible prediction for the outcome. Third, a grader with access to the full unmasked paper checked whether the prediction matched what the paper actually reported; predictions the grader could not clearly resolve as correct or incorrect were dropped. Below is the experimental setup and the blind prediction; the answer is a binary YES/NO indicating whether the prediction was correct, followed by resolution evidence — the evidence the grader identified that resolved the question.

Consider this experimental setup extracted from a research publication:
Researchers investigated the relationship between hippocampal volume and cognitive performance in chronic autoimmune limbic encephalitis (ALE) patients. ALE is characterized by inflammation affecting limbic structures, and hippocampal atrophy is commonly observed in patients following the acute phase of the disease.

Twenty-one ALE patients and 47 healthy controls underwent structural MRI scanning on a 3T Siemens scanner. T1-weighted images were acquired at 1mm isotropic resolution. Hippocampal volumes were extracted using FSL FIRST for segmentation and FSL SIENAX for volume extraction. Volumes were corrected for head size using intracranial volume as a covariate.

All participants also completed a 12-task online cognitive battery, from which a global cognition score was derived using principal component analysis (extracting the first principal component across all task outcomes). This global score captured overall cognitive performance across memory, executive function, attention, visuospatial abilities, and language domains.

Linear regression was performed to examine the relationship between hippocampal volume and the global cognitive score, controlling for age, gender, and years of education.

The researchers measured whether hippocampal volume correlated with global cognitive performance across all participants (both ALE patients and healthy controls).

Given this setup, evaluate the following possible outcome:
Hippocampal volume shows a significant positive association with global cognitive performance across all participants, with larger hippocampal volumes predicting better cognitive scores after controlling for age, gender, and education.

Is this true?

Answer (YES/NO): YES